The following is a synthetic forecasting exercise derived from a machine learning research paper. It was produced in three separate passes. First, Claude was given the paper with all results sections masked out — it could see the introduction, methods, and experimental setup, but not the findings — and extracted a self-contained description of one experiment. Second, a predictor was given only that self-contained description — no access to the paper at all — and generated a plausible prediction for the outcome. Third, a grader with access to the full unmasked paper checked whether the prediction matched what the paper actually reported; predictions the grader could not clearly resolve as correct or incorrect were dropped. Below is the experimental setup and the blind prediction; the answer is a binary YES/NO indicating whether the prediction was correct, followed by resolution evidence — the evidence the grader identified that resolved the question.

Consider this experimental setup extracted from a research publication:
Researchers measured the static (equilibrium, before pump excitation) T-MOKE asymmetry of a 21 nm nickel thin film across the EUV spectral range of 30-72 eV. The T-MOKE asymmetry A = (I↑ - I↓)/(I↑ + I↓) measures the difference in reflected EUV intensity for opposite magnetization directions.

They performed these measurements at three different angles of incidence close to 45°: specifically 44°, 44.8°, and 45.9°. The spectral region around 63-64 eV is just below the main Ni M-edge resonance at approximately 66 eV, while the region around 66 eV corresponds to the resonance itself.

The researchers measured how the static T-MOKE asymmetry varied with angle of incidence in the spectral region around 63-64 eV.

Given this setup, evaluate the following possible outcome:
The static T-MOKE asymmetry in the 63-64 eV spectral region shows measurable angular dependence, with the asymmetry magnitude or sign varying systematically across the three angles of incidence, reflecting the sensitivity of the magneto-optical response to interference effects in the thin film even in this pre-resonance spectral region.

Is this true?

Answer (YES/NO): YES